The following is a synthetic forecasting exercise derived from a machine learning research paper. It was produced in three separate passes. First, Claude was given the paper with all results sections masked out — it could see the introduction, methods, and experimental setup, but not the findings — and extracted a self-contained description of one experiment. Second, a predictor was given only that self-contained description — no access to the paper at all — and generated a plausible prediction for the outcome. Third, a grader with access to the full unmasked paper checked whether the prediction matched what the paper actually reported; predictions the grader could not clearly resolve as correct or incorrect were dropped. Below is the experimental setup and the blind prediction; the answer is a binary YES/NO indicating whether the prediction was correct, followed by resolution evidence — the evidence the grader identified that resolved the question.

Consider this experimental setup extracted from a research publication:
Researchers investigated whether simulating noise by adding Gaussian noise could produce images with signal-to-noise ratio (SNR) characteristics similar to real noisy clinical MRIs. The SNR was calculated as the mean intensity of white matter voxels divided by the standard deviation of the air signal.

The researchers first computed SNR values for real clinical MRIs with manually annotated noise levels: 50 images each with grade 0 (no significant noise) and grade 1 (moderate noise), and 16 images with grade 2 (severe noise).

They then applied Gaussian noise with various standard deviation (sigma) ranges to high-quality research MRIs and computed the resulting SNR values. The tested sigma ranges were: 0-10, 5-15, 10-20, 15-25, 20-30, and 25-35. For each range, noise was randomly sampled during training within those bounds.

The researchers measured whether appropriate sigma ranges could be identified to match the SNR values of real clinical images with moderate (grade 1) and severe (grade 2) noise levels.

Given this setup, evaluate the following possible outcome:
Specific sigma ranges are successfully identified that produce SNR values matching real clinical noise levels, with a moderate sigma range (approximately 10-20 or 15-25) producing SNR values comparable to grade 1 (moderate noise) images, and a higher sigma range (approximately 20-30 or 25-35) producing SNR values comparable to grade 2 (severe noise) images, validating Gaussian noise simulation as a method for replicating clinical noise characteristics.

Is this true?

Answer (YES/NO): NO